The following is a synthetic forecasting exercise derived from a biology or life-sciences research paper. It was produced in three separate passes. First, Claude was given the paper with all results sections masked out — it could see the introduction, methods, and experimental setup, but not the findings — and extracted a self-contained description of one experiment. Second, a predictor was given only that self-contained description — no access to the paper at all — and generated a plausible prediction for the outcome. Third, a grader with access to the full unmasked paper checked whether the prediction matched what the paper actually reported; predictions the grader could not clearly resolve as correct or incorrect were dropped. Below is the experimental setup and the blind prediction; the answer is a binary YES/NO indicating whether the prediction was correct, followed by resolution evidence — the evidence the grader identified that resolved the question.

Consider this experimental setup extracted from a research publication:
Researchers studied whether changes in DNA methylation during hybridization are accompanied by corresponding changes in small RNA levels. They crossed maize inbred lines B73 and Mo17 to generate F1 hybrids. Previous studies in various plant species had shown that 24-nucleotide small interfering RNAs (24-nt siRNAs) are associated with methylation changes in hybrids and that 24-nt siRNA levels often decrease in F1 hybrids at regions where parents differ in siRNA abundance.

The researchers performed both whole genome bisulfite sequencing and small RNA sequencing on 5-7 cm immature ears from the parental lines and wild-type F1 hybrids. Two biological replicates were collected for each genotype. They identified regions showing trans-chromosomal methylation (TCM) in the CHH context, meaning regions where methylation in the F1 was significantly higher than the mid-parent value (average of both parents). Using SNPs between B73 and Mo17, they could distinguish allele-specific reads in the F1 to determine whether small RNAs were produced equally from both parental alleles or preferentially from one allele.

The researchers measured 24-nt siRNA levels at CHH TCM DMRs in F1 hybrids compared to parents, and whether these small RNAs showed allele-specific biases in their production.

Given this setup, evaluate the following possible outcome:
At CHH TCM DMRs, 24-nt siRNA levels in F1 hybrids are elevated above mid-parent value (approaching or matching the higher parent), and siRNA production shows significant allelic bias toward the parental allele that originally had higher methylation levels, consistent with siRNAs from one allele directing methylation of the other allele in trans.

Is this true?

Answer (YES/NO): NO